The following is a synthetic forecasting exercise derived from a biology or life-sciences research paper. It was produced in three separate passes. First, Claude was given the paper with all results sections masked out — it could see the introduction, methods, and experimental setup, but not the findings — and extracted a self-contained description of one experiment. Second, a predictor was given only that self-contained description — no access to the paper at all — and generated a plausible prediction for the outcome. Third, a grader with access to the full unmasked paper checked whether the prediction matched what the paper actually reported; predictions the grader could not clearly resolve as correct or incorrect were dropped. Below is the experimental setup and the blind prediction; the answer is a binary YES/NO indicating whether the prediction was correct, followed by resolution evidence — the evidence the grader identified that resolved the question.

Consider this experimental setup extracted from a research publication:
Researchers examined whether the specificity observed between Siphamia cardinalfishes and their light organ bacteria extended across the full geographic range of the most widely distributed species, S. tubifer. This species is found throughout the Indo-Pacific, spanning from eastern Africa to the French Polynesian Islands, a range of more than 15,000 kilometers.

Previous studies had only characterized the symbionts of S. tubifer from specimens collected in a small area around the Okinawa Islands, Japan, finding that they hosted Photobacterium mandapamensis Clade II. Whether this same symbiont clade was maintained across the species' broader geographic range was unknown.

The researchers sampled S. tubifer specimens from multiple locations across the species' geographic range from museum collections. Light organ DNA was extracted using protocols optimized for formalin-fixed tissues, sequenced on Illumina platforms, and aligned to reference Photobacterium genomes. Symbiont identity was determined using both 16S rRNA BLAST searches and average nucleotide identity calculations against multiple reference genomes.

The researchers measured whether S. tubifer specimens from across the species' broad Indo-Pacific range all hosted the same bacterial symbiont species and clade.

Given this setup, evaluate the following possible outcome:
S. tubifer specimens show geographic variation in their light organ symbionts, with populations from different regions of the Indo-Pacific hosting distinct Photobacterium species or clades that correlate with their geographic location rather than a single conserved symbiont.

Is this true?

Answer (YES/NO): NO